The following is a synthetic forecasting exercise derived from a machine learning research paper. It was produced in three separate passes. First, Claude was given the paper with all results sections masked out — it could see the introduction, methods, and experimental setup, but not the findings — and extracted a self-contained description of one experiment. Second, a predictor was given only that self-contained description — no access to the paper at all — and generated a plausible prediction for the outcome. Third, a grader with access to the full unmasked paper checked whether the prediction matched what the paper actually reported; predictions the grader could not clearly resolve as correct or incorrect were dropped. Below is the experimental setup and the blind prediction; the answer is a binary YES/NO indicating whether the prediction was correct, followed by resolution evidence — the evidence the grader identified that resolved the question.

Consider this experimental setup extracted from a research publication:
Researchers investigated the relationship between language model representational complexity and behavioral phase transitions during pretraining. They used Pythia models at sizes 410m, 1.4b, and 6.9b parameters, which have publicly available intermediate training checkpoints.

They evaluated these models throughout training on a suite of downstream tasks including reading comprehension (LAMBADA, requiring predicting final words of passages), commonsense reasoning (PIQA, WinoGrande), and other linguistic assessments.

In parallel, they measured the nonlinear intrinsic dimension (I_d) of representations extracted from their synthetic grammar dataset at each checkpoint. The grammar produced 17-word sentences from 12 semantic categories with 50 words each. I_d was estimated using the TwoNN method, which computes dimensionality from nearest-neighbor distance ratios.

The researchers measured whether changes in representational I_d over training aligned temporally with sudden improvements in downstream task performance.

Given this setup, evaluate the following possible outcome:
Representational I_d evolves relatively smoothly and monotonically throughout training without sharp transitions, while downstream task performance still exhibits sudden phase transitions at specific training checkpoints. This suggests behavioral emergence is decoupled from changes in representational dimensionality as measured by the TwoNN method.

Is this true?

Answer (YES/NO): NO